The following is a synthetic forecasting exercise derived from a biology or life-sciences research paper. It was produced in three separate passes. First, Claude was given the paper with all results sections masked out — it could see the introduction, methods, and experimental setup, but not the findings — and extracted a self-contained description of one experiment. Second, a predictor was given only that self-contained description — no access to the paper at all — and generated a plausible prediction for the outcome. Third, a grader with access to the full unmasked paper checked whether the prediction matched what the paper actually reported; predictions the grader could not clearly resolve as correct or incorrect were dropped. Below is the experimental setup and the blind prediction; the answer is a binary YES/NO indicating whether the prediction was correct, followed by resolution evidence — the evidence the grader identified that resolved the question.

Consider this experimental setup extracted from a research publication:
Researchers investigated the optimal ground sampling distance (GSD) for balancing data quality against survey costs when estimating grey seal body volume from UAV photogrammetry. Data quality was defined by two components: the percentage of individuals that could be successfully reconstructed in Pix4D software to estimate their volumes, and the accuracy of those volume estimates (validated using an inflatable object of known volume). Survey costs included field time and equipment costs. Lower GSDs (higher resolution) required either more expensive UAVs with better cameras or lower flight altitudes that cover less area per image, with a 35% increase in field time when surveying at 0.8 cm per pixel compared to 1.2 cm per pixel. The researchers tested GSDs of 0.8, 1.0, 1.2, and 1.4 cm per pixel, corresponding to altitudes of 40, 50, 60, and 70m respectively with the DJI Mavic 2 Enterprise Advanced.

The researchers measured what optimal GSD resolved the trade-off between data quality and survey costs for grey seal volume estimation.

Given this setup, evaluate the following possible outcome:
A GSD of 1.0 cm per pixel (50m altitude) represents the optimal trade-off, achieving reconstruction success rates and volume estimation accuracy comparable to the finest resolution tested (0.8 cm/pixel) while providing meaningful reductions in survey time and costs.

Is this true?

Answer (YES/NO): NO